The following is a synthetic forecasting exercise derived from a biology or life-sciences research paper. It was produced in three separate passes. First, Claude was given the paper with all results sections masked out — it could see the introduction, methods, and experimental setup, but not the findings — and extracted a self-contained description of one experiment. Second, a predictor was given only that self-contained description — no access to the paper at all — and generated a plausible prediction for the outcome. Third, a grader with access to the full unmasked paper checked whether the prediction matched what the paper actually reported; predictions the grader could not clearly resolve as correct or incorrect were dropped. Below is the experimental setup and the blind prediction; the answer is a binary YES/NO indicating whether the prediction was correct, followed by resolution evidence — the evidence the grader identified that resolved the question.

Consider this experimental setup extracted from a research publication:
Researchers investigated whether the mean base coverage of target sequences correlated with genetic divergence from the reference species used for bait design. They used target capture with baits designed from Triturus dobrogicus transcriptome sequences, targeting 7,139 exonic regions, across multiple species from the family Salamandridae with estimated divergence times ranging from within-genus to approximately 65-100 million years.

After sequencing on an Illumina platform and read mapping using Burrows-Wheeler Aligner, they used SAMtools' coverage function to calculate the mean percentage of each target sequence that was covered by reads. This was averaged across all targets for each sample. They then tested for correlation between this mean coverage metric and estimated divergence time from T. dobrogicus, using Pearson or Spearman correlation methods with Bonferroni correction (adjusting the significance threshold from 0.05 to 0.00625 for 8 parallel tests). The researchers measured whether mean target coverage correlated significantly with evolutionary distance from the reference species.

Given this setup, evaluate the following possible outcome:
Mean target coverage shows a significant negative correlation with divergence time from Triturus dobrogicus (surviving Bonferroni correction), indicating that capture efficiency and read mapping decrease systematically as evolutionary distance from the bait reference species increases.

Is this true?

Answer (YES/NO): YES